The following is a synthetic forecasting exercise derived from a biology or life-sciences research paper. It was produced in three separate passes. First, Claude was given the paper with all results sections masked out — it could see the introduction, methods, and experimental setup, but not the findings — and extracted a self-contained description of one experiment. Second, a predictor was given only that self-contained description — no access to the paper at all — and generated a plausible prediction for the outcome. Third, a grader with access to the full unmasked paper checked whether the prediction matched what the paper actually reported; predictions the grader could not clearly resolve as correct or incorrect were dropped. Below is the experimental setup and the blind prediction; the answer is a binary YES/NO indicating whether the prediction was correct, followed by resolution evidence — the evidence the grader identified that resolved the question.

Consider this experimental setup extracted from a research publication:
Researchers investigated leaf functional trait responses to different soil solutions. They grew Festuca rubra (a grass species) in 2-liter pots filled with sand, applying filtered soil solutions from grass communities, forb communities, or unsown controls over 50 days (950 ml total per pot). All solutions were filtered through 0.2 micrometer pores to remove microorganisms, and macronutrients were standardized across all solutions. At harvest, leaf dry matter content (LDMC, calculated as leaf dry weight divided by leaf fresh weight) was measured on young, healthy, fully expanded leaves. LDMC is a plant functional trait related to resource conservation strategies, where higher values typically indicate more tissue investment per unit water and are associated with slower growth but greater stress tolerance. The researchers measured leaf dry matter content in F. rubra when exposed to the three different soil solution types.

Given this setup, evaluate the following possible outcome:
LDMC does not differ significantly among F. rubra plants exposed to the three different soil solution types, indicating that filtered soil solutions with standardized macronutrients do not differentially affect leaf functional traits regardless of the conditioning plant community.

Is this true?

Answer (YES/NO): YES